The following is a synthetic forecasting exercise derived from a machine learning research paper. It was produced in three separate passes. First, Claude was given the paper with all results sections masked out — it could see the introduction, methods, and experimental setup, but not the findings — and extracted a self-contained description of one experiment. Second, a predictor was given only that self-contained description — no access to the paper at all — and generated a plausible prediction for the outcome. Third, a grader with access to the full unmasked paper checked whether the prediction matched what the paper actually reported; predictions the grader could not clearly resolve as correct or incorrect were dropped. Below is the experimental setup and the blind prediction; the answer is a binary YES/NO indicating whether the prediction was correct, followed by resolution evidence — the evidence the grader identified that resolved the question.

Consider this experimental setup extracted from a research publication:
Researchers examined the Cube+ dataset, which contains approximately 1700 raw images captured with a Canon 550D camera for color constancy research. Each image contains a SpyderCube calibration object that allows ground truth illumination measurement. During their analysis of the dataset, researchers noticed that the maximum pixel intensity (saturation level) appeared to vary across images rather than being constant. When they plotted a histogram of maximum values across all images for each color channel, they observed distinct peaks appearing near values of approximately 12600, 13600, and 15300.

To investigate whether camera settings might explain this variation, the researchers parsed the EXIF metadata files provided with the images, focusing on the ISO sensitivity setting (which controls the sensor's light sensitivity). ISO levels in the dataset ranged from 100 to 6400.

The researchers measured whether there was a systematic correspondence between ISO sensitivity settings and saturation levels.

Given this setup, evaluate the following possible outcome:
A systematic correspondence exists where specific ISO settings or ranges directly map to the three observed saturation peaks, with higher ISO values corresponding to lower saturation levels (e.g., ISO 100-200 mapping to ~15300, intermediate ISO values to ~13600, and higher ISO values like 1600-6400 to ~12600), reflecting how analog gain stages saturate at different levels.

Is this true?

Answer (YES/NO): NO